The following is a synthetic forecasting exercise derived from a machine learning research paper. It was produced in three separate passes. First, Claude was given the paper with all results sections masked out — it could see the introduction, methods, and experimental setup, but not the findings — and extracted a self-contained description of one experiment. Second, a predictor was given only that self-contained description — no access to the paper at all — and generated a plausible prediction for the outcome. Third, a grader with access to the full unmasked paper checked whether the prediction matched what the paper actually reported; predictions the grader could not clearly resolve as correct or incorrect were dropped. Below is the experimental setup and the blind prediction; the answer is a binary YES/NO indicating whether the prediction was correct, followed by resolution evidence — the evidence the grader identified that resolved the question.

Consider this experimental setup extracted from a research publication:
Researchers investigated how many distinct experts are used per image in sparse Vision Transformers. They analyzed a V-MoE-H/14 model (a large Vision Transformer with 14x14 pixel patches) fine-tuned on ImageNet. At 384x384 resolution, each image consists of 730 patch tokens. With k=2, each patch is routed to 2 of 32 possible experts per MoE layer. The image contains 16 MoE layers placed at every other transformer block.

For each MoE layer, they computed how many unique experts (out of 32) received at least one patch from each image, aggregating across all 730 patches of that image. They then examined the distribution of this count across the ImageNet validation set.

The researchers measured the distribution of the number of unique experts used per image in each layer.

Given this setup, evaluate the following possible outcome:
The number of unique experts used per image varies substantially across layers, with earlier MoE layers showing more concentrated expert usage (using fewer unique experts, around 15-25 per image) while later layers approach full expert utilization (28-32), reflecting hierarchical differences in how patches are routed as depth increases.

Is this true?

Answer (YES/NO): NO